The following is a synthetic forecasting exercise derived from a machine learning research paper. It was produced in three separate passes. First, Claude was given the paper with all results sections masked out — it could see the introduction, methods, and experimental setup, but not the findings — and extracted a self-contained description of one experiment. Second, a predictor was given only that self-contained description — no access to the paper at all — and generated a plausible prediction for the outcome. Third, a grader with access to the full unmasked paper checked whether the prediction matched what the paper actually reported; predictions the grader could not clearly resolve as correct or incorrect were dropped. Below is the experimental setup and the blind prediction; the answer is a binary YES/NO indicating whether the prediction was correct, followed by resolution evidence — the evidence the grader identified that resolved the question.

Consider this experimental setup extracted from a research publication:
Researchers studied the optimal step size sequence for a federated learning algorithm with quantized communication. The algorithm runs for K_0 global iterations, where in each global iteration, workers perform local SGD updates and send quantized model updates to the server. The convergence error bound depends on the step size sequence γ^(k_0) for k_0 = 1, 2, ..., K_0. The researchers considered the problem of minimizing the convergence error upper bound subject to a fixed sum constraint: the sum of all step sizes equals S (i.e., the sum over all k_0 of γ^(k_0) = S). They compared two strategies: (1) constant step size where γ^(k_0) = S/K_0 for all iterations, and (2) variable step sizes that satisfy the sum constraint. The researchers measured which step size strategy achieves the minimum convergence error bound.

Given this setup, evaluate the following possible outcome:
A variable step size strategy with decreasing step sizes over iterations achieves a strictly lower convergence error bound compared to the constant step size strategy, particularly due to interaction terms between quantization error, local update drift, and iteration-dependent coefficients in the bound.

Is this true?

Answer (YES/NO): NO